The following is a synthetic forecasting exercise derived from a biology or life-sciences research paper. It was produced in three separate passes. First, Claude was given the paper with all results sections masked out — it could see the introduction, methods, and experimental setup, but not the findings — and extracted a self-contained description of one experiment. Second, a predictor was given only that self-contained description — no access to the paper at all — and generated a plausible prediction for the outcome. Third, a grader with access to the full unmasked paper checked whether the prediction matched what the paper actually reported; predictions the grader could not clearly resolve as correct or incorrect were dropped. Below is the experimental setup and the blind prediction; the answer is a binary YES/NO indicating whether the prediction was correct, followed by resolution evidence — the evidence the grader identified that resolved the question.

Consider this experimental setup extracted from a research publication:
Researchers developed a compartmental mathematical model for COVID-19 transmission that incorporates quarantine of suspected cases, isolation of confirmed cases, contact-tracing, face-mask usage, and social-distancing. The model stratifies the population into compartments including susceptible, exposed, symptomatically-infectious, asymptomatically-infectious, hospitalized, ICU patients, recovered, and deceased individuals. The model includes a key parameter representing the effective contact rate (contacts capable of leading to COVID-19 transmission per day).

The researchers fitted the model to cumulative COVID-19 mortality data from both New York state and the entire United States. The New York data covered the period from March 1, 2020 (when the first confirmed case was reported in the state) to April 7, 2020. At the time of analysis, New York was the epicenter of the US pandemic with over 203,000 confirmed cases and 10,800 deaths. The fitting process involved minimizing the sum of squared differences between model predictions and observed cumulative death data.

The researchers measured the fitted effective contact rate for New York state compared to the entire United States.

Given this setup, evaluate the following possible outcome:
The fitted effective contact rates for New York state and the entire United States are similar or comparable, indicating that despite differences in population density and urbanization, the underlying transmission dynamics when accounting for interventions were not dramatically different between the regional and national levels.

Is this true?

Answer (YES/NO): NO